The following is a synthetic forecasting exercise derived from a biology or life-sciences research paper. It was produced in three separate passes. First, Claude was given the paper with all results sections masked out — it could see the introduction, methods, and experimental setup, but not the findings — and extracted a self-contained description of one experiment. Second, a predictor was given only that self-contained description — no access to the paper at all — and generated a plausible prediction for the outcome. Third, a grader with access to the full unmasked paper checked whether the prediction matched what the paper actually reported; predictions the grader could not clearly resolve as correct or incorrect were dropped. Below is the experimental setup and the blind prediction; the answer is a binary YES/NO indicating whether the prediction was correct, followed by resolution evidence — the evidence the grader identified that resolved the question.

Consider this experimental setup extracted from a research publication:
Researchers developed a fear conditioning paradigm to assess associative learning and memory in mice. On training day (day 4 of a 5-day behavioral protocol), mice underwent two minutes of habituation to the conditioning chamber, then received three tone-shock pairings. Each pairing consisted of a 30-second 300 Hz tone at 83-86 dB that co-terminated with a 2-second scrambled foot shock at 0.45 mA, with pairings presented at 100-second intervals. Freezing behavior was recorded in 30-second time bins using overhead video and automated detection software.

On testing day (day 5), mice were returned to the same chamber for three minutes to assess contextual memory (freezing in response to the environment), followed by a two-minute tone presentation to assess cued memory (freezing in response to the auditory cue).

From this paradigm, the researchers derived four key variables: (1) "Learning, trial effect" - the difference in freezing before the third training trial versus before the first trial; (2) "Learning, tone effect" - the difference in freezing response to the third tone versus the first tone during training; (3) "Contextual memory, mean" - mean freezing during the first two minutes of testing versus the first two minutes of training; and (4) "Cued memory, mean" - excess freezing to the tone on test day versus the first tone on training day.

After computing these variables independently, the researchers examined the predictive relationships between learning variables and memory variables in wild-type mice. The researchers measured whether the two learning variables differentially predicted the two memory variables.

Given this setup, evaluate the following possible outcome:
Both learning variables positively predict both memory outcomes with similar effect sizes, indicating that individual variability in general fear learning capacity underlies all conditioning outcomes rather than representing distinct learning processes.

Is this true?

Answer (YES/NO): NO